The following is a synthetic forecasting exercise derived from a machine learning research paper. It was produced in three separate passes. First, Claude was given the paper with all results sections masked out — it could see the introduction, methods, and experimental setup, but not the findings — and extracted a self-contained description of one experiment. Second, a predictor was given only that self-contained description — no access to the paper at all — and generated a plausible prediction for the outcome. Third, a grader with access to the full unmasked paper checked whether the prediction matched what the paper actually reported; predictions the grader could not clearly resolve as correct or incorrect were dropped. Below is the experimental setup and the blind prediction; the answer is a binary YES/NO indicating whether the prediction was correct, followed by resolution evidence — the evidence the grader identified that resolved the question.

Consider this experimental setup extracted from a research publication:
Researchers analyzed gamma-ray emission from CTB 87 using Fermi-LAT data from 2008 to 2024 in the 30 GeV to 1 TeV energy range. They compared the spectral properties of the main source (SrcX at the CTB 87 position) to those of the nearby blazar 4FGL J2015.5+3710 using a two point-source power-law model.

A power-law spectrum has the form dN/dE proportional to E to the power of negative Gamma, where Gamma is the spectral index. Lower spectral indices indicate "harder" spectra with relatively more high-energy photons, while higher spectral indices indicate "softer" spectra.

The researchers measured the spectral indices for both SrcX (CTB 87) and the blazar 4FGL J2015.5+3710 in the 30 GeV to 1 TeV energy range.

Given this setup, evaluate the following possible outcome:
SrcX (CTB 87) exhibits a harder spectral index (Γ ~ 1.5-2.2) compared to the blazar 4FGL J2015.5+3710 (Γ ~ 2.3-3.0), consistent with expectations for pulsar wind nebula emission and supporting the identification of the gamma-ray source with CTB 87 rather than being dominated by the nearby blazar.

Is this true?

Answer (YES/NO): NO